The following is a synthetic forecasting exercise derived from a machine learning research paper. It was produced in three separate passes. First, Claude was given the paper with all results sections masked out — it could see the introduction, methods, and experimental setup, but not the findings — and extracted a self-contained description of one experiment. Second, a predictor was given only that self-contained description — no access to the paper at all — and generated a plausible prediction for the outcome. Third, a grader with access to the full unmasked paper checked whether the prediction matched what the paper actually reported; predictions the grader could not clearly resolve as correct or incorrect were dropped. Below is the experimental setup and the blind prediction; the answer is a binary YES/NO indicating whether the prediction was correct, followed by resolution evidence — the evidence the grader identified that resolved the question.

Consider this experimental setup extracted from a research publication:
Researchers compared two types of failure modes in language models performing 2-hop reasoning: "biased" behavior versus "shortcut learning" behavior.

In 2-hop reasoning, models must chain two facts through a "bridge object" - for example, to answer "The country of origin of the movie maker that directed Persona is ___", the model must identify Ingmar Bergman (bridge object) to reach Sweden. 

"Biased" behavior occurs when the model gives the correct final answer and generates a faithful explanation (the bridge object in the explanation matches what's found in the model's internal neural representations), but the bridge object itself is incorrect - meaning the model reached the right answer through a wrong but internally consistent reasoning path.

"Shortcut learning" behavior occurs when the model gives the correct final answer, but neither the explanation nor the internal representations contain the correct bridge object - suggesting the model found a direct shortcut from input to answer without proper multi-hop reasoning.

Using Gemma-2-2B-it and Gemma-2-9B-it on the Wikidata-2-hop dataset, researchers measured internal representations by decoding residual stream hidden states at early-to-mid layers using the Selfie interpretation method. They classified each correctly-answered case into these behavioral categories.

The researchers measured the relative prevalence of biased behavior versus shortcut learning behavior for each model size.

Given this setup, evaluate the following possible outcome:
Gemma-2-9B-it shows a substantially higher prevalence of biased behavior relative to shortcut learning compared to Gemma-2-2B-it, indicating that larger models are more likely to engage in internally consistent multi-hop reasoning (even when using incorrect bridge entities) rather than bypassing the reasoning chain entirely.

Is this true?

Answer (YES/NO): NO